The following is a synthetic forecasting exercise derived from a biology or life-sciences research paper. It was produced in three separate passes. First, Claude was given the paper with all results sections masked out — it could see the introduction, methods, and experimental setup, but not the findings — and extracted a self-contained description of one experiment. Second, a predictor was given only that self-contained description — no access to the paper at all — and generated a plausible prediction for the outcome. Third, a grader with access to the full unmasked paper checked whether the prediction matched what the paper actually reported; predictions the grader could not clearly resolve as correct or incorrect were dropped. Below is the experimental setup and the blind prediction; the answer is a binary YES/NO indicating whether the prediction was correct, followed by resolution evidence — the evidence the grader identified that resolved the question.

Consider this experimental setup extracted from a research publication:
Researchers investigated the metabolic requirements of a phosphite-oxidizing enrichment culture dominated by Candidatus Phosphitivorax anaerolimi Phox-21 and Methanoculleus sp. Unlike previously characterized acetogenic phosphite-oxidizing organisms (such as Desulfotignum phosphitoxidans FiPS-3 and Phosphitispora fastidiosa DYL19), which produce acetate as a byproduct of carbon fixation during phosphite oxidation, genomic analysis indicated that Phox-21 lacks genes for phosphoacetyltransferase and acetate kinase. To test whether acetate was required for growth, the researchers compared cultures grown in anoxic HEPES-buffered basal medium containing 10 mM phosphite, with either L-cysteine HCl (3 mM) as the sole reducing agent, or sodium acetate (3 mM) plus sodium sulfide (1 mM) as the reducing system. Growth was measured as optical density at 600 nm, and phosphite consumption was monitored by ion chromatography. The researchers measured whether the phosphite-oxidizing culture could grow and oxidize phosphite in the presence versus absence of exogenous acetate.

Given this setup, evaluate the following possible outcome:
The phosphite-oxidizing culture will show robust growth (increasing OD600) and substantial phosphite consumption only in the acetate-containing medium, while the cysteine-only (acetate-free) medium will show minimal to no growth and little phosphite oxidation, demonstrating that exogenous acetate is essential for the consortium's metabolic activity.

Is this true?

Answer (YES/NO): NO